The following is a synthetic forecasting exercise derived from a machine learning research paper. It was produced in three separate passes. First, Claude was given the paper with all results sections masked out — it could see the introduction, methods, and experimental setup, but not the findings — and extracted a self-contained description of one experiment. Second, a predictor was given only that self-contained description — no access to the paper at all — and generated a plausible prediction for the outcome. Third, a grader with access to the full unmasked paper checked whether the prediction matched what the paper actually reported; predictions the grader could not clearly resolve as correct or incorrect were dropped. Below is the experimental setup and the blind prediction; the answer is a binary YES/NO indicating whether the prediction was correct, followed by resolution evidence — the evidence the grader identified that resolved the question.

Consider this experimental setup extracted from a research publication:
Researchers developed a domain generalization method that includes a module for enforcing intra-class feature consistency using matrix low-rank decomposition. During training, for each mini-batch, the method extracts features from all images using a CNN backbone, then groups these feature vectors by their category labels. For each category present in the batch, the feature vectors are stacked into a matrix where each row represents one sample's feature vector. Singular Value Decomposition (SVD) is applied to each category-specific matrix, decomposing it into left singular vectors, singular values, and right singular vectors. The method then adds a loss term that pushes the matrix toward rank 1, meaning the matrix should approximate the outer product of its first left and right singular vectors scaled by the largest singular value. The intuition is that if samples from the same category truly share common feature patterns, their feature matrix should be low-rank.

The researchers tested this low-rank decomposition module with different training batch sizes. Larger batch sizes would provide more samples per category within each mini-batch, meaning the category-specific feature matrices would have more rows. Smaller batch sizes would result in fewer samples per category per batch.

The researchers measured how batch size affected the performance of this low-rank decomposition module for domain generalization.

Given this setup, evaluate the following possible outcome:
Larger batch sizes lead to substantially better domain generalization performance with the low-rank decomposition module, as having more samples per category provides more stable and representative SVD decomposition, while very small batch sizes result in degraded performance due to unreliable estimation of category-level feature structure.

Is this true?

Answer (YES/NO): YES